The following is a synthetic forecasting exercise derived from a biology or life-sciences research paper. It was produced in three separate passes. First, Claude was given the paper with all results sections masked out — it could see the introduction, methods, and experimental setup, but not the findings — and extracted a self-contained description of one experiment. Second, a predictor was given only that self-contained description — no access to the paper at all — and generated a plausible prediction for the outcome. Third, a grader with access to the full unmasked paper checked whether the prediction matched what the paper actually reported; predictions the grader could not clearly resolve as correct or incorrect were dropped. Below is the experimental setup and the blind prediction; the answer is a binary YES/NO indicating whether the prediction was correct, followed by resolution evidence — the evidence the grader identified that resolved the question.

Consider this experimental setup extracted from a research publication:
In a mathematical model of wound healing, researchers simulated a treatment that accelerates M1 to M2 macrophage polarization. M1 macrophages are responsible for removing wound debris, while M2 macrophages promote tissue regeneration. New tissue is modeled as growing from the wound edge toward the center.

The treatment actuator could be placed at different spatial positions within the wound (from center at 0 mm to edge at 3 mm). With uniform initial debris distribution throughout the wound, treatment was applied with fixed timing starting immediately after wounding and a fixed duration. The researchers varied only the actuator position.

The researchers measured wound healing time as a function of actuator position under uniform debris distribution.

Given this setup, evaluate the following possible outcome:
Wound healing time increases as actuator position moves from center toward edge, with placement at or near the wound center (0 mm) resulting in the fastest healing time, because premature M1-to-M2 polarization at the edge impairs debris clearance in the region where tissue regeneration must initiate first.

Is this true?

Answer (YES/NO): NO